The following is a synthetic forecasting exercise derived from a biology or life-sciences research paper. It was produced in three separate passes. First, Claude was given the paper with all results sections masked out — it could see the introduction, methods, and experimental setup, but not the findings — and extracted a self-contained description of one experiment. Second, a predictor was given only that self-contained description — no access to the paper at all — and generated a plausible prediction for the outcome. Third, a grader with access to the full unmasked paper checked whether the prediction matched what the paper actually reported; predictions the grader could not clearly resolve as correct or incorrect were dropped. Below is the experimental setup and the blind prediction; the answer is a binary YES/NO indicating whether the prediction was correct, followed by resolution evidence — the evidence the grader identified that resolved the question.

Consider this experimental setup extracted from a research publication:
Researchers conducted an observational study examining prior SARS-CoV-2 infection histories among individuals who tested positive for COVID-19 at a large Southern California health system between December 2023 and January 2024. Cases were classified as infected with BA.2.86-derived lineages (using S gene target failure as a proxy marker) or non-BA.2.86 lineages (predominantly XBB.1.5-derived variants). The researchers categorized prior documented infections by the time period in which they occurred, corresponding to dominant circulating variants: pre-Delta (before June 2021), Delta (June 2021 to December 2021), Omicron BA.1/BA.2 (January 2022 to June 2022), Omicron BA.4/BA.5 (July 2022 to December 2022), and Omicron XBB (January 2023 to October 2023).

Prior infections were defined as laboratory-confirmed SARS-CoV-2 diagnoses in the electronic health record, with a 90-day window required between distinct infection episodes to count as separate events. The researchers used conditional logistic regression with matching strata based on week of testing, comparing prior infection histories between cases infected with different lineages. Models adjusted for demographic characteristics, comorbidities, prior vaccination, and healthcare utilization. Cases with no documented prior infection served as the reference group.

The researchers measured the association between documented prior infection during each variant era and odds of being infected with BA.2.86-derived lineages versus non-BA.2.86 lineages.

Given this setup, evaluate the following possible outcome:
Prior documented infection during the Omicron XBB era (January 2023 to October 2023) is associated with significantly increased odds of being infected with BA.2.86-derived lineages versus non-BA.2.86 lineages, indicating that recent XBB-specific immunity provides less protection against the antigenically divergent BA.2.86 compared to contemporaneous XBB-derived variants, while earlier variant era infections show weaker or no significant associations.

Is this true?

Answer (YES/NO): NO